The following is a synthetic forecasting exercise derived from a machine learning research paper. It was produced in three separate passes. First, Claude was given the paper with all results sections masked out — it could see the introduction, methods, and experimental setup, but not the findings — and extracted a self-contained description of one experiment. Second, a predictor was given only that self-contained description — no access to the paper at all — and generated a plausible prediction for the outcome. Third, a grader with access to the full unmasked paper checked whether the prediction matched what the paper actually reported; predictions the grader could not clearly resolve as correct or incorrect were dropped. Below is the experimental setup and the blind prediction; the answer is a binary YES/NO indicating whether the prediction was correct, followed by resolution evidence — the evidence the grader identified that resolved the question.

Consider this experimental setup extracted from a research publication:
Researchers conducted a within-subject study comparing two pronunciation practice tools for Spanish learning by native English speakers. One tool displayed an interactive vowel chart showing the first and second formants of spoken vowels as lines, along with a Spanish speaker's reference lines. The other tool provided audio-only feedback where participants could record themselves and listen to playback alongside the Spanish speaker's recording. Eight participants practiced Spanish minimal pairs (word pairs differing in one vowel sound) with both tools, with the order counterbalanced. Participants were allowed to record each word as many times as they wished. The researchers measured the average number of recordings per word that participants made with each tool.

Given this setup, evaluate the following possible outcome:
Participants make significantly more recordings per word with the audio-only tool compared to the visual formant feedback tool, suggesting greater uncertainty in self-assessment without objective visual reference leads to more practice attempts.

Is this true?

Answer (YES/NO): NO